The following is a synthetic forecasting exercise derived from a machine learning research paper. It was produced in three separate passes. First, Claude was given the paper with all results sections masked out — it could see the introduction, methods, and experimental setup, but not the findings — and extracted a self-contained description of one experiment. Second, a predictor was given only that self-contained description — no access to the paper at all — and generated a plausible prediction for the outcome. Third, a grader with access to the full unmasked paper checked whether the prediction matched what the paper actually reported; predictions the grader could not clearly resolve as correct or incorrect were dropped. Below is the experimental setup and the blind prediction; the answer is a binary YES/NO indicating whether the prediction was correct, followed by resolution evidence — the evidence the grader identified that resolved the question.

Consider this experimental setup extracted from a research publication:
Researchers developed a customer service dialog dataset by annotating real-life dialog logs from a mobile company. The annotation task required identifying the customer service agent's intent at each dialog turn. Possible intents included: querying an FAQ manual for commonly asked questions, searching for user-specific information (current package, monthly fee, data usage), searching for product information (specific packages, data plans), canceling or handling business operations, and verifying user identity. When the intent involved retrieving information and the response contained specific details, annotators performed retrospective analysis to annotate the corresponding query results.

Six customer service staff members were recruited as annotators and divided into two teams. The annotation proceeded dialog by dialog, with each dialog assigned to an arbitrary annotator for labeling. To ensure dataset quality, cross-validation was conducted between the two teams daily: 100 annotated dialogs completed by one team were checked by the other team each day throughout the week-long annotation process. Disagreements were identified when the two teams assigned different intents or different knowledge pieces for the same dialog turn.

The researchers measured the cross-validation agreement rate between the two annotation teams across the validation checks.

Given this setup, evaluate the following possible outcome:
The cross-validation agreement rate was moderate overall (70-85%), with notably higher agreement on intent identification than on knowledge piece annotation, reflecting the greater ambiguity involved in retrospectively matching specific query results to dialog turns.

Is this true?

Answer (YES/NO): NO